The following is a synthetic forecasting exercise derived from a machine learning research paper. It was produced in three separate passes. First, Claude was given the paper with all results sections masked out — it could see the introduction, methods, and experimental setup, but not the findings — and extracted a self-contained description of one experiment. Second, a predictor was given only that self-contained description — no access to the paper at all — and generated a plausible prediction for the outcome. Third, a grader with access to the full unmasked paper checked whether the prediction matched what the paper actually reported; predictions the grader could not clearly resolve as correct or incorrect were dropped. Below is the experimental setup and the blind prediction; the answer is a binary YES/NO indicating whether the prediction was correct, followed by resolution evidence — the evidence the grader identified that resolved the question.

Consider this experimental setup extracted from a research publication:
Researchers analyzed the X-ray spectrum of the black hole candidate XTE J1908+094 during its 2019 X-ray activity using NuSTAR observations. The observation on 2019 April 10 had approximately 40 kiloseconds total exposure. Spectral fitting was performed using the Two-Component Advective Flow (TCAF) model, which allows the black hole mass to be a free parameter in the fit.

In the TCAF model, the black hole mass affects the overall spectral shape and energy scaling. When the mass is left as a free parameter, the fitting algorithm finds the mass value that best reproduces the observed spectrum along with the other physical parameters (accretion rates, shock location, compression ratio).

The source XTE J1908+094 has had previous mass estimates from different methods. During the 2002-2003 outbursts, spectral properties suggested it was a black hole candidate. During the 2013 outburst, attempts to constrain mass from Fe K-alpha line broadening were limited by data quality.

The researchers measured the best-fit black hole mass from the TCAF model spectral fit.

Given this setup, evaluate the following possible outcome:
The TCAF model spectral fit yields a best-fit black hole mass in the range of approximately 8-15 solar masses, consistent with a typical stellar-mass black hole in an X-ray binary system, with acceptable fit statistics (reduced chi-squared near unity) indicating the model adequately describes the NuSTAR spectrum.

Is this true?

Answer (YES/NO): NO